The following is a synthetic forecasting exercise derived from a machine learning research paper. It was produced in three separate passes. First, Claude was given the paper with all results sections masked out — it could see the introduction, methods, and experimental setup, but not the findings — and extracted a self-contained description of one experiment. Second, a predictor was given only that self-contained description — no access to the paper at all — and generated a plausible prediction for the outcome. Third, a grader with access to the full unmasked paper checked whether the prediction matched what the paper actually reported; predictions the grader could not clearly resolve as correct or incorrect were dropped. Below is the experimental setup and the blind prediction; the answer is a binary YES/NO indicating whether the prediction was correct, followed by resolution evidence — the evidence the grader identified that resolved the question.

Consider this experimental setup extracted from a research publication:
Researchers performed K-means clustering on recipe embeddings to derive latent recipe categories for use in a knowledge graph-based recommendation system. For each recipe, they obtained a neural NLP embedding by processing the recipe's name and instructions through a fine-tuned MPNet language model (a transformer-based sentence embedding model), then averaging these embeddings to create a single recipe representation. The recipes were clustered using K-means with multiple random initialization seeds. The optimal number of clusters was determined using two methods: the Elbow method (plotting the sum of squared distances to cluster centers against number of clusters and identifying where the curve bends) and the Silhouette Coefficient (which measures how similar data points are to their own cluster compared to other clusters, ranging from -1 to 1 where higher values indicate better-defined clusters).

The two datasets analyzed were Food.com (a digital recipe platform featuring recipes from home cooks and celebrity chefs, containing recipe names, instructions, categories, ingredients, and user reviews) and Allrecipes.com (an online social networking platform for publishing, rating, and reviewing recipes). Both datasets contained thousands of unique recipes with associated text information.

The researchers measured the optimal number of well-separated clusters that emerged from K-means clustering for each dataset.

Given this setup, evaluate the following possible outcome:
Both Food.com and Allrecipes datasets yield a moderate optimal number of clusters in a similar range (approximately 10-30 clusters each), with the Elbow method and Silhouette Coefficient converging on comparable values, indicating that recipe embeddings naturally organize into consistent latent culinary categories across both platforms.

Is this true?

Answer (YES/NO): NO